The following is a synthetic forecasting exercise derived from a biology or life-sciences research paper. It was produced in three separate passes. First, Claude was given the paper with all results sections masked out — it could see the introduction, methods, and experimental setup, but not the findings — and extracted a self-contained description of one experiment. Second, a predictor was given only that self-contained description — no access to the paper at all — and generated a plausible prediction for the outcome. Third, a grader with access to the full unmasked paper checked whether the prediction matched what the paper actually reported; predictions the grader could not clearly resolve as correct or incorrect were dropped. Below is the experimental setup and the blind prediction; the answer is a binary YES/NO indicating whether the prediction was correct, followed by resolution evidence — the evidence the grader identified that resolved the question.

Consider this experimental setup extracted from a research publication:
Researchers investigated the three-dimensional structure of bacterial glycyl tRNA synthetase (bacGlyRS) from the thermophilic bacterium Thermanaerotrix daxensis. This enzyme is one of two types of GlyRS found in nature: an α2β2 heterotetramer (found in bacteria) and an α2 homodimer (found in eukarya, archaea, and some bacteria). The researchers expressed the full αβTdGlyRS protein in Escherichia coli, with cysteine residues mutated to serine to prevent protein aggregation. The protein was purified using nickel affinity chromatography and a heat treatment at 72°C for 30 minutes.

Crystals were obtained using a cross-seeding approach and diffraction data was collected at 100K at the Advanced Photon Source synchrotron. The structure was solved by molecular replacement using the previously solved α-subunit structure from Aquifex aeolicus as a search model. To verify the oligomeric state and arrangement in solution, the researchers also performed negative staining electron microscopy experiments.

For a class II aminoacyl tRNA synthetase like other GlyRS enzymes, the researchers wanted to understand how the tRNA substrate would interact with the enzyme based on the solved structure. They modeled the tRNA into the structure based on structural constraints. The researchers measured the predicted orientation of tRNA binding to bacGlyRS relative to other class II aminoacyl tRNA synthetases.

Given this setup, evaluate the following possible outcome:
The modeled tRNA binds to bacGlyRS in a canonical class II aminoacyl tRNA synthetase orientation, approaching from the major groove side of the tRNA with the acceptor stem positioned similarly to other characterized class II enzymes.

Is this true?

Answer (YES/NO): NO